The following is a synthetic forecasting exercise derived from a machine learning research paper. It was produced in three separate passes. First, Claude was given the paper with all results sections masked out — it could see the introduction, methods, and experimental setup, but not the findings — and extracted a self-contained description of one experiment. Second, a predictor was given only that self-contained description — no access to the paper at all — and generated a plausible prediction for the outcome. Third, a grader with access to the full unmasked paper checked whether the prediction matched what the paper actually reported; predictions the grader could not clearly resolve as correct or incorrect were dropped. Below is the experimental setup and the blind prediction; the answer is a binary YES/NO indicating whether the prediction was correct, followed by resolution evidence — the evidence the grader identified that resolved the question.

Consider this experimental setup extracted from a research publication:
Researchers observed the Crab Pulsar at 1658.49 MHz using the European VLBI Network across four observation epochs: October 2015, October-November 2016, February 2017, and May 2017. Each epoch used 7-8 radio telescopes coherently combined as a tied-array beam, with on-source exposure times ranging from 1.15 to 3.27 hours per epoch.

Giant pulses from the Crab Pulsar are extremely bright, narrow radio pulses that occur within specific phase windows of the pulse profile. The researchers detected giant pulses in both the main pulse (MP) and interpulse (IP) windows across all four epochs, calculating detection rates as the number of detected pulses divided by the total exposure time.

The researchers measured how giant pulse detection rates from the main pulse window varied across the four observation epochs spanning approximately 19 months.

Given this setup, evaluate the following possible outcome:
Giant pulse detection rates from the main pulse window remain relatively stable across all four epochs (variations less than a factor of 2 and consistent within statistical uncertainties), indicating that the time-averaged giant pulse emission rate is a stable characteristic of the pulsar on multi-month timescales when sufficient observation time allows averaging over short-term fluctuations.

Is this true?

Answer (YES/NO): NO